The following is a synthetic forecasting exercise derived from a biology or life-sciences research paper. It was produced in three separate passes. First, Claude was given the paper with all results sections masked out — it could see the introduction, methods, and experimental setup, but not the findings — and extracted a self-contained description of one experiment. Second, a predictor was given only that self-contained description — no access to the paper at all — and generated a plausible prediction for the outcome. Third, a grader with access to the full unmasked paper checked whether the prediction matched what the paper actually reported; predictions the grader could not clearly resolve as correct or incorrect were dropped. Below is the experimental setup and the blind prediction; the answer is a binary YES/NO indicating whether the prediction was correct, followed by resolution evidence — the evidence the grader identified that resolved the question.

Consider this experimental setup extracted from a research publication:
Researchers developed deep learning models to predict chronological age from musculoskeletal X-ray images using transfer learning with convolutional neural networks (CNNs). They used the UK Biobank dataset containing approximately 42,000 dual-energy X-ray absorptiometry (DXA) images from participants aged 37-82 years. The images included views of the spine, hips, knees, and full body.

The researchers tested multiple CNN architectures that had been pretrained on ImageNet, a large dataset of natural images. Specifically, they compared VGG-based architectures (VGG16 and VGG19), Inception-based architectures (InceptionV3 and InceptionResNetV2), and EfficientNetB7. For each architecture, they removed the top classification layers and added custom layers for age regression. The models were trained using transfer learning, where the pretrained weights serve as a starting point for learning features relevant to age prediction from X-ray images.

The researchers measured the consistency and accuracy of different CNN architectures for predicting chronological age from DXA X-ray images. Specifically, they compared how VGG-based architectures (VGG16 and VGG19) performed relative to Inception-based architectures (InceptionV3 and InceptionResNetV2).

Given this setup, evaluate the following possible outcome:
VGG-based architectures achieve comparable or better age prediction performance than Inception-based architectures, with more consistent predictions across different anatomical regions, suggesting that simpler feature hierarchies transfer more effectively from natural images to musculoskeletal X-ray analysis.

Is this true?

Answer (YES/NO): NO